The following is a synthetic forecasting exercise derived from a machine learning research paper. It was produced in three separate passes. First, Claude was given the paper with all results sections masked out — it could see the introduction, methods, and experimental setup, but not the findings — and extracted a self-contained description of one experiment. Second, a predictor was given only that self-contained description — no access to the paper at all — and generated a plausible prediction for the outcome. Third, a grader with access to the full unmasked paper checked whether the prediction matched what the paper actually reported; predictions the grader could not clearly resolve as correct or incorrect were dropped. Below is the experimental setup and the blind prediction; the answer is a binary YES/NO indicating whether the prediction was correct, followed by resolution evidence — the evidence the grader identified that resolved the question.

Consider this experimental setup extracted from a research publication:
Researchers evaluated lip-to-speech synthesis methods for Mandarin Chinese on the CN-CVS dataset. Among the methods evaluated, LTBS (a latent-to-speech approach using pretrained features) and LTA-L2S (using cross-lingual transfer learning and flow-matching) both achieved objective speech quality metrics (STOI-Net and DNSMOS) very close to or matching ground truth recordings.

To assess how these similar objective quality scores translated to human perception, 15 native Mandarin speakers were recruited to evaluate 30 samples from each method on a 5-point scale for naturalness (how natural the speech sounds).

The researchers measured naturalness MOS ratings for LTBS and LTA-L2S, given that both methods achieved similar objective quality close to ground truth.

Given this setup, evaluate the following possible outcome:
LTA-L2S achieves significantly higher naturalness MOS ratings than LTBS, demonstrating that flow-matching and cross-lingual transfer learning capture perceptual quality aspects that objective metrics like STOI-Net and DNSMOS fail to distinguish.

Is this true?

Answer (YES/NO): YES